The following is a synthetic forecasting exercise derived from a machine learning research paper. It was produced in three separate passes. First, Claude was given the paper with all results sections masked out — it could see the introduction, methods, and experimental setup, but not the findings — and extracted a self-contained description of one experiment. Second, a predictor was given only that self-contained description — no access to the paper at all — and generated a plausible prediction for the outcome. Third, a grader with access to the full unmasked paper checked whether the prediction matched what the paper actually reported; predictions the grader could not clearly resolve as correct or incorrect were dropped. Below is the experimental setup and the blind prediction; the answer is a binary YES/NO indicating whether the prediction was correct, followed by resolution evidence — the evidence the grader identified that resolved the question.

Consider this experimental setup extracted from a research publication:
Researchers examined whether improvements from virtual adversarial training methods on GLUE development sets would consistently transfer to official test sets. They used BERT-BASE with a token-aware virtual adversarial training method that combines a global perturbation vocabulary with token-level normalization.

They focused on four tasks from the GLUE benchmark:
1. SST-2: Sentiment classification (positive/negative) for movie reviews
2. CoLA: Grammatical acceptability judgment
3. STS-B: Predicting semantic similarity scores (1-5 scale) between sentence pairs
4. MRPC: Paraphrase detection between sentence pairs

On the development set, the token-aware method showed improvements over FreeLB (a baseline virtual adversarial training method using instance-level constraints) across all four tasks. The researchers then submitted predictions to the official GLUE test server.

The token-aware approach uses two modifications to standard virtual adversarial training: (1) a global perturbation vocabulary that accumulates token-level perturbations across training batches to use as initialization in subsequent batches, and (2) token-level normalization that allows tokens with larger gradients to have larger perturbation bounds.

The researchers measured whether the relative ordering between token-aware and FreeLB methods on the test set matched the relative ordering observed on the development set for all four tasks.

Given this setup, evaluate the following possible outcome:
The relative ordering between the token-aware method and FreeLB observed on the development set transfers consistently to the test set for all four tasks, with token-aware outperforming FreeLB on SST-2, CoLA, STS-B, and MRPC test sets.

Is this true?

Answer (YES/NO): NO